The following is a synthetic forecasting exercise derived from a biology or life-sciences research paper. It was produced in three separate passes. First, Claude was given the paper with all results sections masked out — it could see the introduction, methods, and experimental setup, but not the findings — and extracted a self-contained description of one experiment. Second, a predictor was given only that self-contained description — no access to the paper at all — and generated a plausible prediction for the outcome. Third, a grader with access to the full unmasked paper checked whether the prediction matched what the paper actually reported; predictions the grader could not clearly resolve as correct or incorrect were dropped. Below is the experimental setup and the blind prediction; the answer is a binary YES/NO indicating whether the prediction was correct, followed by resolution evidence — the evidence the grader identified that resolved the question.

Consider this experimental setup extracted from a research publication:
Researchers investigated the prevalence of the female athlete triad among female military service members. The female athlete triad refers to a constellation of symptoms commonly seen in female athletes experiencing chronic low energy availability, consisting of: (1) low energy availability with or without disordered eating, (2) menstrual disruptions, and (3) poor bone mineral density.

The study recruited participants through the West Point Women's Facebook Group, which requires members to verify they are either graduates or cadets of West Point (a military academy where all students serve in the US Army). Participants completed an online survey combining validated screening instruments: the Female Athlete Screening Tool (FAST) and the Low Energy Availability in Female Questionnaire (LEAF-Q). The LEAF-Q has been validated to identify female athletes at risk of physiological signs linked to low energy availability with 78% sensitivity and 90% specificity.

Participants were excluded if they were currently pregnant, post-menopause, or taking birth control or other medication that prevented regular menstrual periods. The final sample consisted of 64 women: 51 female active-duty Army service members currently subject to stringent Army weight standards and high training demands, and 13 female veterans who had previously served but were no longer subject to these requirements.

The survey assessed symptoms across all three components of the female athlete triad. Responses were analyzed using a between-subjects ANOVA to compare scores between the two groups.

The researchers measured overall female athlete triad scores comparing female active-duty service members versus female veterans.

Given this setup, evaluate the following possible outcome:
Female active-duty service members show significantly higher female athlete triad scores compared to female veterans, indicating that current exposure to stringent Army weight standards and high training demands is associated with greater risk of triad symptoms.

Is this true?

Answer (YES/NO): NO